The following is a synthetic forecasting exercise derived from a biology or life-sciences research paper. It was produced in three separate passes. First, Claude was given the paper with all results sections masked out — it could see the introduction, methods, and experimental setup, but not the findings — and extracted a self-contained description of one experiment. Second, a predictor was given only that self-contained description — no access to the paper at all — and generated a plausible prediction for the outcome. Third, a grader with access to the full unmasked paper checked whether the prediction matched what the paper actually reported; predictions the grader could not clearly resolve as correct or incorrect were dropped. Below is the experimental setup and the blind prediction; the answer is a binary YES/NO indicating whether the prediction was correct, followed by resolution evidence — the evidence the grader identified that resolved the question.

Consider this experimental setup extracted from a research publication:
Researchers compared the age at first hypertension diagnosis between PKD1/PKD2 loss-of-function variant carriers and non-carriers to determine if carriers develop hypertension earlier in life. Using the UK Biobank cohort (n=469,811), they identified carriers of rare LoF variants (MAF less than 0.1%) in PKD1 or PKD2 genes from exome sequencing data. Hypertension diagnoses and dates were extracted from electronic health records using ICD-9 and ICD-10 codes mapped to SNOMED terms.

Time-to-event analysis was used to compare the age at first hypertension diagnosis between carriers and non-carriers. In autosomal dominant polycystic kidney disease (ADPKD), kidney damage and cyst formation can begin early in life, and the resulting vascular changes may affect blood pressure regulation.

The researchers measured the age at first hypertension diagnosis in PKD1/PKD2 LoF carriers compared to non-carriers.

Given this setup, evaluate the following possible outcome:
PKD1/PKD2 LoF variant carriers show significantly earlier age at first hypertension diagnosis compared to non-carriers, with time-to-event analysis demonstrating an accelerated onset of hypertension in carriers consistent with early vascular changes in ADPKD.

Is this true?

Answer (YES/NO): YES